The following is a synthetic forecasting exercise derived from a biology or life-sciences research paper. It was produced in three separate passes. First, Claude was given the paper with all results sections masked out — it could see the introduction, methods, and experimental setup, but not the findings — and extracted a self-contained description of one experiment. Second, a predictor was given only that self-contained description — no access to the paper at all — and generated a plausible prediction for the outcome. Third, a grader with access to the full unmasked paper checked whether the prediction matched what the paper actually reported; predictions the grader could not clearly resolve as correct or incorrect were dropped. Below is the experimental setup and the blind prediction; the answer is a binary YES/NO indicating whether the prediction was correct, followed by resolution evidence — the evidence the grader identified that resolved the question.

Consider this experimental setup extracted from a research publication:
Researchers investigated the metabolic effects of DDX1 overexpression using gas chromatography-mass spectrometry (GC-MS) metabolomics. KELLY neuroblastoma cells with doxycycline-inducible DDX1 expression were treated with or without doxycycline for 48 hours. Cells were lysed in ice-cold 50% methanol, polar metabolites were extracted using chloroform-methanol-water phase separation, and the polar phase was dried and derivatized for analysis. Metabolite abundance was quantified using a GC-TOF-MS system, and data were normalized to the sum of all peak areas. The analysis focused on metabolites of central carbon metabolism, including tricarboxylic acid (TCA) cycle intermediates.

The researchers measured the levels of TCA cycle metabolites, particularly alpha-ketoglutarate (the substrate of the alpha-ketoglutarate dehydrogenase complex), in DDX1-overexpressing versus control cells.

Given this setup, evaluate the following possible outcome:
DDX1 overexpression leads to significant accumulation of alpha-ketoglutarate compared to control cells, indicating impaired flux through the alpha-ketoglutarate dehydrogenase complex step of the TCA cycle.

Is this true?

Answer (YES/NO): YES